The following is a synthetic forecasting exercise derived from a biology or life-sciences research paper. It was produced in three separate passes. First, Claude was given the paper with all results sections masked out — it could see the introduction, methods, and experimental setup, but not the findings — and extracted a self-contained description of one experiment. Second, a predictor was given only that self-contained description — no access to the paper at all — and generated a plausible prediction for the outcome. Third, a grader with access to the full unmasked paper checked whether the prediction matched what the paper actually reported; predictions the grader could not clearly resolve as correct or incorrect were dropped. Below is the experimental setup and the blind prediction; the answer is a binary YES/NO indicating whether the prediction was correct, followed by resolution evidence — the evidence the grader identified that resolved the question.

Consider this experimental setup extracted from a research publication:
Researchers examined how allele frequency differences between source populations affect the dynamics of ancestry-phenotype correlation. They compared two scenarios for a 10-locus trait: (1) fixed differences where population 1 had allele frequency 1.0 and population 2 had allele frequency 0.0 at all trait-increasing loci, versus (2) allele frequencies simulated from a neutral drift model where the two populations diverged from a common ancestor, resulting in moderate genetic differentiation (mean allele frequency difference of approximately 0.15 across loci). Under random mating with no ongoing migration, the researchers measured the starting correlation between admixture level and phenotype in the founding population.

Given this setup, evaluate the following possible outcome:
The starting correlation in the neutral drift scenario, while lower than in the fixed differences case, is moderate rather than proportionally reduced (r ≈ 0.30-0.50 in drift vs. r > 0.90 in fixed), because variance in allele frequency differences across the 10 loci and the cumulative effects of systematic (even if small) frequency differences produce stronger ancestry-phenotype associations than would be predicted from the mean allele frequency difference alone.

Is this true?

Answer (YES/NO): YES